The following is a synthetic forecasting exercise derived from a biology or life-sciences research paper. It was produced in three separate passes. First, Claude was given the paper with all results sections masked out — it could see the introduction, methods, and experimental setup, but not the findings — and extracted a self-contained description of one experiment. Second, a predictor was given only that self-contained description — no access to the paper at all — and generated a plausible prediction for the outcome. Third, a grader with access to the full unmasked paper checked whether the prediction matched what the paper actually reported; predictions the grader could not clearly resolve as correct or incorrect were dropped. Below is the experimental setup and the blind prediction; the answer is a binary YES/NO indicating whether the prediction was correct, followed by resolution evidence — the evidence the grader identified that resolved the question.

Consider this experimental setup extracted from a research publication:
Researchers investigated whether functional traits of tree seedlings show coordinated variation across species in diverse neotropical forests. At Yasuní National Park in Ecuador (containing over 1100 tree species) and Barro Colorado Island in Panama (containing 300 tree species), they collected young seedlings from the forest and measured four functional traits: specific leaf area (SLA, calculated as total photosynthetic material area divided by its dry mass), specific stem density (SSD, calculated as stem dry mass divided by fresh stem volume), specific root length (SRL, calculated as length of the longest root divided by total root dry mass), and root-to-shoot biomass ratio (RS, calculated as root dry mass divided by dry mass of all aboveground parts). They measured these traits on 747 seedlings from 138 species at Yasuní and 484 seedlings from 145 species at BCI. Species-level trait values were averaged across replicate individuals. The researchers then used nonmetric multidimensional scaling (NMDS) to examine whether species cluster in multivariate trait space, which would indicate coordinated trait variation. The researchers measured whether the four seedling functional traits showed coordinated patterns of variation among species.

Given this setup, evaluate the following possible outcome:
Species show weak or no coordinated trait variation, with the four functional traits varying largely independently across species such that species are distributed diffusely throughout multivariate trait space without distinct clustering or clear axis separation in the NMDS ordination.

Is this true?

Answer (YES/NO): NO